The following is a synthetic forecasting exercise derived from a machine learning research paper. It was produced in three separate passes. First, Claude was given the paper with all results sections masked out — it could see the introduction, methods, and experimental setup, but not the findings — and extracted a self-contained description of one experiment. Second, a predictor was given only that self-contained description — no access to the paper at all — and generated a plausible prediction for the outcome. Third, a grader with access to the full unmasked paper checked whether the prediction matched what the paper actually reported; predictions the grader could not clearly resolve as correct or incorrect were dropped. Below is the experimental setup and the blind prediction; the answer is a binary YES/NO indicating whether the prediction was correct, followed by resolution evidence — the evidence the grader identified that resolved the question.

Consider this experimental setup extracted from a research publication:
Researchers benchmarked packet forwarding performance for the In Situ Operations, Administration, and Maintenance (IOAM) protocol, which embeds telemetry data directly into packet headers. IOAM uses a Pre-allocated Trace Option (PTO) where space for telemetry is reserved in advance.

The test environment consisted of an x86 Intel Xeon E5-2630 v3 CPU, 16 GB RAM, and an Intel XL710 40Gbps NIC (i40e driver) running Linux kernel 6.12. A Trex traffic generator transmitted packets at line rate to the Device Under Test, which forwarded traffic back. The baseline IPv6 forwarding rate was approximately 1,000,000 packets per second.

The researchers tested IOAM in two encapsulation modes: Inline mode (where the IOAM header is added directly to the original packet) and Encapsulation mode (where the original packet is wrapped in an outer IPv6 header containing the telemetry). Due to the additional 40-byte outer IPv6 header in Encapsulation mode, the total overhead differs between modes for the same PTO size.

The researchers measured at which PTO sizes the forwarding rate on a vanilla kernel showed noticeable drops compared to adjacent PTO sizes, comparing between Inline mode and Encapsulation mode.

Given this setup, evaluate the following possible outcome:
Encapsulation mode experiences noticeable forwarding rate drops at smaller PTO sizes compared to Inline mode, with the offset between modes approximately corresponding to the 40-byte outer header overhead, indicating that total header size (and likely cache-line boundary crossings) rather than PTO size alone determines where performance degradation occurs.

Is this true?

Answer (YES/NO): YES